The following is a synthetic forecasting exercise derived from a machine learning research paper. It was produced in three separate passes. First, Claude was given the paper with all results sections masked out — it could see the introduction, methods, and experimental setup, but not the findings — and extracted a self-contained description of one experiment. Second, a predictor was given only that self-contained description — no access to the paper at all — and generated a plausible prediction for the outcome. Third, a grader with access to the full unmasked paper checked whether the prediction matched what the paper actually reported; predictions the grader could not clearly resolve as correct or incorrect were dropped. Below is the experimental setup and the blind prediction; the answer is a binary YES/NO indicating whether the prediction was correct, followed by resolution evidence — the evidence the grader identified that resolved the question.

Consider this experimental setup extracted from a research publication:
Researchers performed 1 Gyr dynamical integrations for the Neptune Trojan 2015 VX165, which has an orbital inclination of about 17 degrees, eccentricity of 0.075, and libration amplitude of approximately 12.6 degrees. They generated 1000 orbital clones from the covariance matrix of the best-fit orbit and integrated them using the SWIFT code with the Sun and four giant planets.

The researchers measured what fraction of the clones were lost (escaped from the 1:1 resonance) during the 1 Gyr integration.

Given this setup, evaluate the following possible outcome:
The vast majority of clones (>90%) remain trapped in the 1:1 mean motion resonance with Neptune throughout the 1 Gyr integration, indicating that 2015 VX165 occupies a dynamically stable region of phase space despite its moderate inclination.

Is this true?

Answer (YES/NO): NO